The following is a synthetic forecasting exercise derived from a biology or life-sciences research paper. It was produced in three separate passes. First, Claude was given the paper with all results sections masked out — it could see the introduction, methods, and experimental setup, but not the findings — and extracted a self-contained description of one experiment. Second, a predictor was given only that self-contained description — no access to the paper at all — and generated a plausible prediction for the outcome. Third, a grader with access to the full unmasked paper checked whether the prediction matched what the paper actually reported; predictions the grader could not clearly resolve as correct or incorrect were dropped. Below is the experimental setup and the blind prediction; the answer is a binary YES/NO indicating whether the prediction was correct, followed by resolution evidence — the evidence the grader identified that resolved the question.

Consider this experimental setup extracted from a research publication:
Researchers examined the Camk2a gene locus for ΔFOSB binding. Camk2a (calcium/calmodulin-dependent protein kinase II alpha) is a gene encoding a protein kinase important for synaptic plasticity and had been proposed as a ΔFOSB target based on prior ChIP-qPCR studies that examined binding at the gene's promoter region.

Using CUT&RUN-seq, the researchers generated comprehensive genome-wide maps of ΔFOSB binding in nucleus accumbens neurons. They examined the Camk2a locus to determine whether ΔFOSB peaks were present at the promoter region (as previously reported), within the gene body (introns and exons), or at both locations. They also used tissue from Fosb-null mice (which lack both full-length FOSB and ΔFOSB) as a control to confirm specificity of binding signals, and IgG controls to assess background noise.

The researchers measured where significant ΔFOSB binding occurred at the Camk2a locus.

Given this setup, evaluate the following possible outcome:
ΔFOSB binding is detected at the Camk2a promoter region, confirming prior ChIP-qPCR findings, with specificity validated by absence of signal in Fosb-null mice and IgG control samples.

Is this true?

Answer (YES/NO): NO